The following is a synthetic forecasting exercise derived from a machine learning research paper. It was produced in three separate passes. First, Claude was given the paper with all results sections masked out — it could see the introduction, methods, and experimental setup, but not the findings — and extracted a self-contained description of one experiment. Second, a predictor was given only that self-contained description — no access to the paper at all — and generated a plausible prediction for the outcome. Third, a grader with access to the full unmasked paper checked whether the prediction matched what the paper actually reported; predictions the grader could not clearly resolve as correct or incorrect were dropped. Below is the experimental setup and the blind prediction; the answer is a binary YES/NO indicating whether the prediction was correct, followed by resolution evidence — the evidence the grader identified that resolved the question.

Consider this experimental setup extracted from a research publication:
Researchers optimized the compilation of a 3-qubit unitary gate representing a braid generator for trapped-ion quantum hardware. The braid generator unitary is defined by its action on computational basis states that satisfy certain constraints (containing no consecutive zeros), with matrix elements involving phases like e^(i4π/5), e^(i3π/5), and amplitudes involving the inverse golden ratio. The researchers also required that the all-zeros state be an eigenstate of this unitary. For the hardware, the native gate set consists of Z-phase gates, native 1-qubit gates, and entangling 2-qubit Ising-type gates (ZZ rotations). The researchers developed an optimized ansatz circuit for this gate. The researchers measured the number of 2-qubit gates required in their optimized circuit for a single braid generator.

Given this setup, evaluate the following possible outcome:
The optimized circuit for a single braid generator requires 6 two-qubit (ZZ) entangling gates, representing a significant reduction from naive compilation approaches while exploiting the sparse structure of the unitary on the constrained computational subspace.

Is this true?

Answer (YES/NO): NO